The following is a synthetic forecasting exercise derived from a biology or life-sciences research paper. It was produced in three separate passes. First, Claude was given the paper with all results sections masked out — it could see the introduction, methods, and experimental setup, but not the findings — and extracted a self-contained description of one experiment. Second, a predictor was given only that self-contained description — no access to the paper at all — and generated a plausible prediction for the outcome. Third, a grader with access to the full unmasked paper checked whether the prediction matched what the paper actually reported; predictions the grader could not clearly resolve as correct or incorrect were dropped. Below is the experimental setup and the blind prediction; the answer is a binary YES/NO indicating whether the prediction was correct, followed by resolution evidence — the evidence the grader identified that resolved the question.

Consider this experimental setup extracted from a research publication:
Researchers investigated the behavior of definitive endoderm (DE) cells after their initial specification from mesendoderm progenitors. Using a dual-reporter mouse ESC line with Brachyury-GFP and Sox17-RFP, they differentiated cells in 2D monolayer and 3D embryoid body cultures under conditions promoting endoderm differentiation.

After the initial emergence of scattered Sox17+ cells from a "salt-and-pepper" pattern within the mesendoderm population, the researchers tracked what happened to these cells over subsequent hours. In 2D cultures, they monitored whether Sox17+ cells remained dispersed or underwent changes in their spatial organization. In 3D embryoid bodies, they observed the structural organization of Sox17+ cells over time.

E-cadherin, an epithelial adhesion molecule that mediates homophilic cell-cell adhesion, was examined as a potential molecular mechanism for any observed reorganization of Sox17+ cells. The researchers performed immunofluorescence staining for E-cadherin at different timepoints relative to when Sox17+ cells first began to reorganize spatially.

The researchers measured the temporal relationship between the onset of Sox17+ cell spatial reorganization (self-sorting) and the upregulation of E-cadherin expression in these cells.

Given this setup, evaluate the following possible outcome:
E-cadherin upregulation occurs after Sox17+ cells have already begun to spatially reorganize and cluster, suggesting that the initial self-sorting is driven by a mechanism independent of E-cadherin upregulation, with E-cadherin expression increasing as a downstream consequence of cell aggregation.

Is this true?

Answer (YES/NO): YES